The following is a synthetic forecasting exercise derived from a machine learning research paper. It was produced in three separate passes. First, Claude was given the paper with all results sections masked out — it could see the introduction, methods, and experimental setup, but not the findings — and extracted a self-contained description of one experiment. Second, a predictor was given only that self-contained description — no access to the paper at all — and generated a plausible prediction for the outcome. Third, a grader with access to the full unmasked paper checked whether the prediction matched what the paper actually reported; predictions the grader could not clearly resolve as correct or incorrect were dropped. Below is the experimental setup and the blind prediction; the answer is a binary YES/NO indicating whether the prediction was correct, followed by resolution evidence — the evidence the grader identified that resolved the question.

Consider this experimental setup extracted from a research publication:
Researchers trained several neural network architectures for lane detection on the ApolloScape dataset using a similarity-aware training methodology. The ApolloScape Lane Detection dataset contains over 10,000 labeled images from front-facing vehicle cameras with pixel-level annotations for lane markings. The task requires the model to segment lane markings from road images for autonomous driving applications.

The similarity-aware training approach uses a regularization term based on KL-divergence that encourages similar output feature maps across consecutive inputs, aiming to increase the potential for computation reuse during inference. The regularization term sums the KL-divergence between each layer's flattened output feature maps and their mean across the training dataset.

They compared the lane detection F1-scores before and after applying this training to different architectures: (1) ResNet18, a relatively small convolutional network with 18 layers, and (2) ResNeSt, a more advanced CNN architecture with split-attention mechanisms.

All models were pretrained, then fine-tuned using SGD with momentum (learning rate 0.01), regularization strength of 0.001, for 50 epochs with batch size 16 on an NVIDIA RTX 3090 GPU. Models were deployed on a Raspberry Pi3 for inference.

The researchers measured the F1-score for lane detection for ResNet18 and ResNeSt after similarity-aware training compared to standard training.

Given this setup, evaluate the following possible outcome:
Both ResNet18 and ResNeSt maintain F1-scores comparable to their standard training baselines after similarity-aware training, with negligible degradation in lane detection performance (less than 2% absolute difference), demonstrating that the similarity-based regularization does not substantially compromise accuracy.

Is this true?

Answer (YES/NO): NO